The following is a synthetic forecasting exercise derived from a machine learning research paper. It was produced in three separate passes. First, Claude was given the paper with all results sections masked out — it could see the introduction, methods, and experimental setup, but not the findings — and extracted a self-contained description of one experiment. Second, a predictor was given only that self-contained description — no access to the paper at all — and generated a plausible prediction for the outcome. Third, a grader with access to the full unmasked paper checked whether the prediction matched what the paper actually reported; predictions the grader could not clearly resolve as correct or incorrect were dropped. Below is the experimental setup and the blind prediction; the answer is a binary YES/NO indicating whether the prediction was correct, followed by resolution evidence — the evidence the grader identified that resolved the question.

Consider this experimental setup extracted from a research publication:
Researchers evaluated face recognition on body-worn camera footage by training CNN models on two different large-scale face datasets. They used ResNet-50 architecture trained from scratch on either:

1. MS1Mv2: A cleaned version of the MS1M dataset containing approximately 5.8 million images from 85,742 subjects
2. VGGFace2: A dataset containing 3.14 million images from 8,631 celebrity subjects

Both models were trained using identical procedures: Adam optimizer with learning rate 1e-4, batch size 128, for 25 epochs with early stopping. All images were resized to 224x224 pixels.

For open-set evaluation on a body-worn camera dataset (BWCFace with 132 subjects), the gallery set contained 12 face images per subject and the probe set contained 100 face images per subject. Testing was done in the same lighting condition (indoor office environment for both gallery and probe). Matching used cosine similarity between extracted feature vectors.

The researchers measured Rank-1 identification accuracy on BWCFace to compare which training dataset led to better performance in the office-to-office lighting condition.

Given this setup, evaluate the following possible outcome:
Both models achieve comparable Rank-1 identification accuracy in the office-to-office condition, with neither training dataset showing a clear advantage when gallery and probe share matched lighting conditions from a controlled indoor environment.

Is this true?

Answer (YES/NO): YES